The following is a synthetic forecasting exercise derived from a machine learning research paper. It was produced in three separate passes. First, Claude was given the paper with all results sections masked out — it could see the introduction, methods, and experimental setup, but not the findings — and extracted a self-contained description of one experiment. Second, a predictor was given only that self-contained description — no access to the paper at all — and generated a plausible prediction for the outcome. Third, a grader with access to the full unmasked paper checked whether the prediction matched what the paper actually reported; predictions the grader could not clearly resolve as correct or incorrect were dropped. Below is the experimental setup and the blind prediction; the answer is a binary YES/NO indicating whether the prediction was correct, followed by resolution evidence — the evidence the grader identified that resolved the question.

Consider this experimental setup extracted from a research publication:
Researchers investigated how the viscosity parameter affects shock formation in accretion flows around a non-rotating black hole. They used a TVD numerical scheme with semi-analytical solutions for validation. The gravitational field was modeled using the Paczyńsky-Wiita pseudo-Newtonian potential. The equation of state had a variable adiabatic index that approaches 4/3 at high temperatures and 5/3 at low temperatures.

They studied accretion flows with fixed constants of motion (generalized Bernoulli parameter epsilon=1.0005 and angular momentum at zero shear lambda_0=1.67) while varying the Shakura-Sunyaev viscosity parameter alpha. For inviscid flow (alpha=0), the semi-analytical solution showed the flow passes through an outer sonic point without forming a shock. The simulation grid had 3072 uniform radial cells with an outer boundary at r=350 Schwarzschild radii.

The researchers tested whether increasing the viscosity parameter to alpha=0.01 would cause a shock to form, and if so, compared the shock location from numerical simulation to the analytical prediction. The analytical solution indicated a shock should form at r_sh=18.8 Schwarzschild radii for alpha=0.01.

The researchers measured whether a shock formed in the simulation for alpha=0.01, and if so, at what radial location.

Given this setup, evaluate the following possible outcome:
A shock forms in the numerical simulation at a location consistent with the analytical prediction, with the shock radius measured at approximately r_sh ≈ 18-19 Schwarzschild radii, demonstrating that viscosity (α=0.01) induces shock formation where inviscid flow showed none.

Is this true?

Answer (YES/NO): NO